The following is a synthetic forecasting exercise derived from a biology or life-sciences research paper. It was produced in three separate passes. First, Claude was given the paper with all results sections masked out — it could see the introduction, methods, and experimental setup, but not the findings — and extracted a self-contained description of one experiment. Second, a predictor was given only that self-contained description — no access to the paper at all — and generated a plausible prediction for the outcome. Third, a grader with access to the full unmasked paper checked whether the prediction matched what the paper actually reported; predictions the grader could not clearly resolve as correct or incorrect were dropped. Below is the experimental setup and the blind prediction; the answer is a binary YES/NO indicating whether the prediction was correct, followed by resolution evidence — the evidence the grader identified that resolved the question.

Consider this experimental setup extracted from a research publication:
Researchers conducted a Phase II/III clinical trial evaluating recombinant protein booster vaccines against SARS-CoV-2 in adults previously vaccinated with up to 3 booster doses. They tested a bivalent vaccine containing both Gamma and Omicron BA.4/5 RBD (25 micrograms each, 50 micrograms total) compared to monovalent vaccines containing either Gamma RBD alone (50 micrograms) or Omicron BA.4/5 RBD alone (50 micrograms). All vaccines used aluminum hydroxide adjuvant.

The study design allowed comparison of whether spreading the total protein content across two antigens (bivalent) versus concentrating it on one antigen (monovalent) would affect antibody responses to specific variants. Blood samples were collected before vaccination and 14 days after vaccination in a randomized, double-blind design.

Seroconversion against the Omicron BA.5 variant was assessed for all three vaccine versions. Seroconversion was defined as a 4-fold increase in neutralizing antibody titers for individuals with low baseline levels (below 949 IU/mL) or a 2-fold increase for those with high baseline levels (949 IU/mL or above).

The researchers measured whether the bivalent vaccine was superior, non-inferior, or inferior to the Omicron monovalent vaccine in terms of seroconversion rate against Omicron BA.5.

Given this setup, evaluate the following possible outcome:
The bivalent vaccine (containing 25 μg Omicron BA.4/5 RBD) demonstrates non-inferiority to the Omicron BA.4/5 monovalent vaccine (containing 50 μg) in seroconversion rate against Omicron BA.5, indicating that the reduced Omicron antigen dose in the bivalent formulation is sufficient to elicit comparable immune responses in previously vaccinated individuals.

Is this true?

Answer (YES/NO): YES